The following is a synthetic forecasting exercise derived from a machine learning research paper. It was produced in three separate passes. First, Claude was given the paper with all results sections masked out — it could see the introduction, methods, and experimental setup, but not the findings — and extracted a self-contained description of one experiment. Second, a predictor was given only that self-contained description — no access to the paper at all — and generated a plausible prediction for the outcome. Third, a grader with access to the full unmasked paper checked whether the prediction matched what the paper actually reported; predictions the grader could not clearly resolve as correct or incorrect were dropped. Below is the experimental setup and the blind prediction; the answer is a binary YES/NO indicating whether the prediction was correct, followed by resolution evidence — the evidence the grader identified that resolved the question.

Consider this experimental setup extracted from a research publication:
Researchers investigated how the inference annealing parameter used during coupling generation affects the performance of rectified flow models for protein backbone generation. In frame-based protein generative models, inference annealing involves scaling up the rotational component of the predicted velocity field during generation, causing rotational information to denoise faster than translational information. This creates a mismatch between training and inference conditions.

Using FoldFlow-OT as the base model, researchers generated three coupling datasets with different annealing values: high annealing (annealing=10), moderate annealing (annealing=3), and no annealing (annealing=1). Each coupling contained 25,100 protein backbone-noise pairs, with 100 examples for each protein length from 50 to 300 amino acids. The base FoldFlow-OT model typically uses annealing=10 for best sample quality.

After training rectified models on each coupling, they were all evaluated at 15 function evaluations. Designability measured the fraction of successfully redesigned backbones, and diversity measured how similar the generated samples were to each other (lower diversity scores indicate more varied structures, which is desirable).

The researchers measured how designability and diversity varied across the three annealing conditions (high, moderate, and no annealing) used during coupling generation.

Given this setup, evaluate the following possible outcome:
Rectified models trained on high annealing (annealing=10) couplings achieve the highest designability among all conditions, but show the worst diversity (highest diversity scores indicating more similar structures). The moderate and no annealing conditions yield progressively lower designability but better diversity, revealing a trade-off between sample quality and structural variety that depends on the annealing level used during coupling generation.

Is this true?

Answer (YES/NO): YES